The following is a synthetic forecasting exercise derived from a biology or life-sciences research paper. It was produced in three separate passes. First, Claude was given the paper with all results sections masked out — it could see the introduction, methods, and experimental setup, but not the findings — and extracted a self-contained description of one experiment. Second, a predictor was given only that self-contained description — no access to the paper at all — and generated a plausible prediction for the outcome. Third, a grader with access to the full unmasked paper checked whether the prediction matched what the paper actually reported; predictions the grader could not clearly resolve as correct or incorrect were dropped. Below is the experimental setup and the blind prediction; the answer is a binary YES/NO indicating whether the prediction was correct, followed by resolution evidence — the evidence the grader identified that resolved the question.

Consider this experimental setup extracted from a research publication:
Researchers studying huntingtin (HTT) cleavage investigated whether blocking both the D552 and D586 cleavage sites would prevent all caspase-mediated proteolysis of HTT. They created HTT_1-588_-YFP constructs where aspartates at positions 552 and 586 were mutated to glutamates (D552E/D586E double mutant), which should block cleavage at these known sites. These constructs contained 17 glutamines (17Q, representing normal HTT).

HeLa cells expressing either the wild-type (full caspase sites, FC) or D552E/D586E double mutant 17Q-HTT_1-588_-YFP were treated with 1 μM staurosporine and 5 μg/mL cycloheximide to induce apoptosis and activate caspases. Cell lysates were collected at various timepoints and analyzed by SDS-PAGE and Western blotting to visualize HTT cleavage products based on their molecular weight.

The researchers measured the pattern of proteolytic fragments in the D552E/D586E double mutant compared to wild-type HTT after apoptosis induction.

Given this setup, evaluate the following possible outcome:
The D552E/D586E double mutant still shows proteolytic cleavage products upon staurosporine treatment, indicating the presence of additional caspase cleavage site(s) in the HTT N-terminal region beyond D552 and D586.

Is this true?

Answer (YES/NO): YES